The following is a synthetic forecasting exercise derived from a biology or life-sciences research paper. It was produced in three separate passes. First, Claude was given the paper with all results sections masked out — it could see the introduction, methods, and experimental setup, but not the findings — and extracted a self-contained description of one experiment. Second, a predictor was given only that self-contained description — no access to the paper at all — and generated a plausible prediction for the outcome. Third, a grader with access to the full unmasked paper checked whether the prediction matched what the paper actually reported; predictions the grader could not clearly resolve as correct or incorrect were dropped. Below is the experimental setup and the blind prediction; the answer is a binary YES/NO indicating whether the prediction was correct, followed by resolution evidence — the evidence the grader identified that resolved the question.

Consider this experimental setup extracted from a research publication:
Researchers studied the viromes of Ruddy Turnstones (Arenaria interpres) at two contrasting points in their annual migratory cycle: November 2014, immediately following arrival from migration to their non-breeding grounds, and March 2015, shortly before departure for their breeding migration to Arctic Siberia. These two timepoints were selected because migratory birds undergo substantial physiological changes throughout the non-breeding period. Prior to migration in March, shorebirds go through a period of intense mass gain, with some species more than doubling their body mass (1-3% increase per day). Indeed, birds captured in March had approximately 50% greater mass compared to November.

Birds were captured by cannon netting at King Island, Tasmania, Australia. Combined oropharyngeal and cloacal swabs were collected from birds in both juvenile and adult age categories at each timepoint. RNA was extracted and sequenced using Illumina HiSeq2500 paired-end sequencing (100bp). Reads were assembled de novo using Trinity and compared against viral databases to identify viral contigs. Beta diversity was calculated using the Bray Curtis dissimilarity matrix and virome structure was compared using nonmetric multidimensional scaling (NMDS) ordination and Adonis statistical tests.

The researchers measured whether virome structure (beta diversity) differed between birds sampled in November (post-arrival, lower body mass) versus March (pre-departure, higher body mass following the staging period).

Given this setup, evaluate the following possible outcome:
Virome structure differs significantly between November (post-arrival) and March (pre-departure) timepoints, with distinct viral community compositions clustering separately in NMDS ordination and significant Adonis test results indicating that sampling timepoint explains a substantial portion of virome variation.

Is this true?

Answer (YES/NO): NO